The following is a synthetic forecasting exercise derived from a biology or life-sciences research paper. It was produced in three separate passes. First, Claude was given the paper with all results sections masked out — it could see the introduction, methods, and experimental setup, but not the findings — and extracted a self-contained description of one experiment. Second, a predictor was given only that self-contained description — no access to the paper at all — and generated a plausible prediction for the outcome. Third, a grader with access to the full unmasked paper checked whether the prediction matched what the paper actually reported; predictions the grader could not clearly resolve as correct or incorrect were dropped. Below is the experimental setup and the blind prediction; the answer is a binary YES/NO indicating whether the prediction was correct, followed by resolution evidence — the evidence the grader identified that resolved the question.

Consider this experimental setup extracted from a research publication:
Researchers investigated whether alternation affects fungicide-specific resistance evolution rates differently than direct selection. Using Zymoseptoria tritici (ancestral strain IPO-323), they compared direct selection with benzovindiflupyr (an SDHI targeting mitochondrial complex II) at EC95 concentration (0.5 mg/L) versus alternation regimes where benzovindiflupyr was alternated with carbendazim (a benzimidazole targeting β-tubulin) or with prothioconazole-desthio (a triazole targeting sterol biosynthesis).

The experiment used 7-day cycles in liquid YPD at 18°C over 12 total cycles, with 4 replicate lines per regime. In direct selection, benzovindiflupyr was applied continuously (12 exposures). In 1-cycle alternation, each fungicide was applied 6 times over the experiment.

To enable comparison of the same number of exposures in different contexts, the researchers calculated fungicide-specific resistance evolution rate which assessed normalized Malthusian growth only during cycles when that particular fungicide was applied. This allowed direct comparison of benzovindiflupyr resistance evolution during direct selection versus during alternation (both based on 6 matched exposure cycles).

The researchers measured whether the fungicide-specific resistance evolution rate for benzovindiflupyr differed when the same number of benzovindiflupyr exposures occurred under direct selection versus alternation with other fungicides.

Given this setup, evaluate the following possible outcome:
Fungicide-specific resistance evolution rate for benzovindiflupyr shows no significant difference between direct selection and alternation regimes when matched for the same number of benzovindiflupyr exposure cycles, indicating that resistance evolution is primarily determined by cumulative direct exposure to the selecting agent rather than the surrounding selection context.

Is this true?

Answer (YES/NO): NO